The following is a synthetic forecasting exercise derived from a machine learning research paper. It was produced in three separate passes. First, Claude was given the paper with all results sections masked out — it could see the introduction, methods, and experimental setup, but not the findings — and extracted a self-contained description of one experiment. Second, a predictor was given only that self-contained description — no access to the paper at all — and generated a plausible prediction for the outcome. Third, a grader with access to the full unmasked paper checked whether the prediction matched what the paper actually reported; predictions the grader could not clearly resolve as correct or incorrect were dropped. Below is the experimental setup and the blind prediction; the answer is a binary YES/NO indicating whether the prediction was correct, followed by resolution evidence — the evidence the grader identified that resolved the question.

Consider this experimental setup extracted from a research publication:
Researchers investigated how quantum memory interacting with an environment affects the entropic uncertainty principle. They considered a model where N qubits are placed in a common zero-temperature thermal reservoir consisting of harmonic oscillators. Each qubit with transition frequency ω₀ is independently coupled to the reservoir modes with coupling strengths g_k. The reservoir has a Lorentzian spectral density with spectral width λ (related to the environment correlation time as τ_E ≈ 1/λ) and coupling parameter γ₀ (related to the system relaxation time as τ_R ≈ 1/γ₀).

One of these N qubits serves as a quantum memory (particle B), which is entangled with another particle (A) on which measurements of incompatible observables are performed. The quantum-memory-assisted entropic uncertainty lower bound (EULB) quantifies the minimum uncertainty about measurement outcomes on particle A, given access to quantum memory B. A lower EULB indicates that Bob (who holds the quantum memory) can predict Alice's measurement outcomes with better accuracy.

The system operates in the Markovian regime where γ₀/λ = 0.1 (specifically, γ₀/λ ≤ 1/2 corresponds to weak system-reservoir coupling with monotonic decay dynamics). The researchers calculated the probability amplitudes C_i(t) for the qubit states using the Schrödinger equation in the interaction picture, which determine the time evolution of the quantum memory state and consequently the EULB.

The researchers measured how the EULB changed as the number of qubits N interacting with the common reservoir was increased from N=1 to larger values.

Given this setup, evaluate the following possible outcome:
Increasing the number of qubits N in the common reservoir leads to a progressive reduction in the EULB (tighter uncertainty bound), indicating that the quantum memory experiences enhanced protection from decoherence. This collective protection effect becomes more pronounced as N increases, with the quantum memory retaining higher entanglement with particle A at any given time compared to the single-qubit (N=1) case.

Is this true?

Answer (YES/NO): YES